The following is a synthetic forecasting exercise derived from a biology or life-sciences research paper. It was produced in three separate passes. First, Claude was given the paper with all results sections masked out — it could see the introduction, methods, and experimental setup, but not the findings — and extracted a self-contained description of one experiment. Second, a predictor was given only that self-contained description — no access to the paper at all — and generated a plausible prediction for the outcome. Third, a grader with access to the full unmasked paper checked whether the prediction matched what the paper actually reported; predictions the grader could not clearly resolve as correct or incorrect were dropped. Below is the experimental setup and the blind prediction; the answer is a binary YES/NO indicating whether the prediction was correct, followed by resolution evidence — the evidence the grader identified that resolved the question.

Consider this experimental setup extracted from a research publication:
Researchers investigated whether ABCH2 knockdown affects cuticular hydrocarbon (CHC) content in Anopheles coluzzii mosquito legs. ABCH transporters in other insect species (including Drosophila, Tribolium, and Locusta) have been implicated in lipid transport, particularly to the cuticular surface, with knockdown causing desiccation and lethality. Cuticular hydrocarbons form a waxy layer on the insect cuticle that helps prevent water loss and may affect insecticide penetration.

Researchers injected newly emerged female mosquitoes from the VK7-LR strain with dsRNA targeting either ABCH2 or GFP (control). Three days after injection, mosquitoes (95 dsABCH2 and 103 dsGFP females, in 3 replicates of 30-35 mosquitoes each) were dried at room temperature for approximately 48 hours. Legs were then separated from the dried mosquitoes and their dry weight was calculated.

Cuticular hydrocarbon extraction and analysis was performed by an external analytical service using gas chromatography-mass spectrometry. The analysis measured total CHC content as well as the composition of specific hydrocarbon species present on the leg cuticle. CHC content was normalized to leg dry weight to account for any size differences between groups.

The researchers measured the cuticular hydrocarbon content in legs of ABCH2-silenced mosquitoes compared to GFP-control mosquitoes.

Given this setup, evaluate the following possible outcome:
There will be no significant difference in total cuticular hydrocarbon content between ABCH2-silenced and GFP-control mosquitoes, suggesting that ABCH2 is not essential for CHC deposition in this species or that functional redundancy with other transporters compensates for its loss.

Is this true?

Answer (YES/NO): YES